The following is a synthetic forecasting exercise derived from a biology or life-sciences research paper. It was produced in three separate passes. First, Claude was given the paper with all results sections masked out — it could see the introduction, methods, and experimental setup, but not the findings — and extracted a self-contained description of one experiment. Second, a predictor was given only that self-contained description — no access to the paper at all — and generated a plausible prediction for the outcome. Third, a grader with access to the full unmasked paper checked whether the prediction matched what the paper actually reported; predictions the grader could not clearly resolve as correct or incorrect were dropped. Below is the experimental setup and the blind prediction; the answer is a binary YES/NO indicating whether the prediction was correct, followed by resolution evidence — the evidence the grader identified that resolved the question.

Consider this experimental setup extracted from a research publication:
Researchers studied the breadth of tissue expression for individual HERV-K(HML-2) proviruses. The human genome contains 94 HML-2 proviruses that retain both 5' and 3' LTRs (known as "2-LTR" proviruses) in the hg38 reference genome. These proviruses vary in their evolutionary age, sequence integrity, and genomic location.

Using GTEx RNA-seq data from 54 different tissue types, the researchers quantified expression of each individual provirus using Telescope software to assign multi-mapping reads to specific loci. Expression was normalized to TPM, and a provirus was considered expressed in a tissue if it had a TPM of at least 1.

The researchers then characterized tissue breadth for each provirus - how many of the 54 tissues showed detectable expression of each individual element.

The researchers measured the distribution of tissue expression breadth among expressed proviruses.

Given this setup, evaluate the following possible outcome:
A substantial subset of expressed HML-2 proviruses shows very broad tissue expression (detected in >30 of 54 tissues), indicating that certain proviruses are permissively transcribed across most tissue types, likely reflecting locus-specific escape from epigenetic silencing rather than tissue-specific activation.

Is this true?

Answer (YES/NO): NO